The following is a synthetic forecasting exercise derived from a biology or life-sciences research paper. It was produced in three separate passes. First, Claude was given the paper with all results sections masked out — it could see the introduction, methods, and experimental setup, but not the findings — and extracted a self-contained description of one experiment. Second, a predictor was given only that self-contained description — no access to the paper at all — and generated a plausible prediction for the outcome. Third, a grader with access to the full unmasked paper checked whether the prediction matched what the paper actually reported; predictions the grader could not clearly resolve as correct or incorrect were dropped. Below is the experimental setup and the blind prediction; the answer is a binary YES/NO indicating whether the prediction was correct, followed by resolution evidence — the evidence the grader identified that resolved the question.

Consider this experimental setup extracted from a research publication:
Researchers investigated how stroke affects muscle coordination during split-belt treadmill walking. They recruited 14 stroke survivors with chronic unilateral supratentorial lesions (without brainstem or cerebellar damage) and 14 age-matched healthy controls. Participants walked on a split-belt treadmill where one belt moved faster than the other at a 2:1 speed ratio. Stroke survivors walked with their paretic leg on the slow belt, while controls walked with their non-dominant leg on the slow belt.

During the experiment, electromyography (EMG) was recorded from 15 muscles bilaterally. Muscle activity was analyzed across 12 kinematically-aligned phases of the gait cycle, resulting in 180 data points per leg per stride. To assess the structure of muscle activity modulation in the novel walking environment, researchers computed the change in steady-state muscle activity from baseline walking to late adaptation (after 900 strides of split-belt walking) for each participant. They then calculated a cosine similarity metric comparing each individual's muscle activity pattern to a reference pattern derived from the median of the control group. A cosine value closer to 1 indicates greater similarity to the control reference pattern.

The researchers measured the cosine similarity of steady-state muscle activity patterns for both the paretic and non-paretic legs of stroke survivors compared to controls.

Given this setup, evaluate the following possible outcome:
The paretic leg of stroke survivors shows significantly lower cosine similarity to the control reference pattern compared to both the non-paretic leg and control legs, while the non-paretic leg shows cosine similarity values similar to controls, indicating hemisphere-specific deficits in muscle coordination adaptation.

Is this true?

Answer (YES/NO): YES